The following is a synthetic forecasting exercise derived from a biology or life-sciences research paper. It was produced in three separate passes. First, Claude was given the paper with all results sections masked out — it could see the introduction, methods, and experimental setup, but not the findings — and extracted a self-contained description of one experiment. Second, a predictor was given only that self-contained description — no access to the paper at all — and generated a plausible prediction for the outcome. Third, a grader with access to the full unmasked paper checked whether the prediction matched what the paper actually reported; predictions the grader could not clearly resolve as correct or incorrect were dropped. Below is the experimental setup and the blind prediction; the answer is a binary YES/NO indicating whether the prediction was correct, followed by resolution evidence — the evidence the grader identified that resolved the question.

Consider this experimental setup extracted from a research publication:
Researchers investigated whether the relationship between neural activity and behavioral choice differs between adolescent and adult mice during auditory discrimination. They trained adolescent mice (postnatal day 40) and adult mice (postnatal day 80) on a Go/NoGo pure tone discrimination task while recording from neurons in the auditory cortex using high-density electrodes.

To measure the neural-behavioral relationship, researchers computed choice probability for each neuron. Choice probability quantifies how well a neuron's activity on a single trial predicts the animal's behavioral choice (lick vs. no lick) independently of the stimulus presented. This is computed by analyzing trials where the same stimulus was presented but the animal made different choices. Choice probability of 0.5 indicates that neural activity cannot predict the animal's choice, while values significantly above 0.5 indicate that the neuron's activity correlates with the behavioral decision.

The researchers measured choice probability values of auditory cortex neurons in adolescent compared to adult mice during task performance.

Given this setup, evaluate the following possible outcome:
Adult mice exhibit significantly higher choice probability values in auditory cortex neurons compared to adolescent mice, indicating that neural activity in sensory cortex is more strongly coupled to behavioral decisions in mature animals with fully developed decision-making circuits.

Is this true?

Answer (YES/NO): YES